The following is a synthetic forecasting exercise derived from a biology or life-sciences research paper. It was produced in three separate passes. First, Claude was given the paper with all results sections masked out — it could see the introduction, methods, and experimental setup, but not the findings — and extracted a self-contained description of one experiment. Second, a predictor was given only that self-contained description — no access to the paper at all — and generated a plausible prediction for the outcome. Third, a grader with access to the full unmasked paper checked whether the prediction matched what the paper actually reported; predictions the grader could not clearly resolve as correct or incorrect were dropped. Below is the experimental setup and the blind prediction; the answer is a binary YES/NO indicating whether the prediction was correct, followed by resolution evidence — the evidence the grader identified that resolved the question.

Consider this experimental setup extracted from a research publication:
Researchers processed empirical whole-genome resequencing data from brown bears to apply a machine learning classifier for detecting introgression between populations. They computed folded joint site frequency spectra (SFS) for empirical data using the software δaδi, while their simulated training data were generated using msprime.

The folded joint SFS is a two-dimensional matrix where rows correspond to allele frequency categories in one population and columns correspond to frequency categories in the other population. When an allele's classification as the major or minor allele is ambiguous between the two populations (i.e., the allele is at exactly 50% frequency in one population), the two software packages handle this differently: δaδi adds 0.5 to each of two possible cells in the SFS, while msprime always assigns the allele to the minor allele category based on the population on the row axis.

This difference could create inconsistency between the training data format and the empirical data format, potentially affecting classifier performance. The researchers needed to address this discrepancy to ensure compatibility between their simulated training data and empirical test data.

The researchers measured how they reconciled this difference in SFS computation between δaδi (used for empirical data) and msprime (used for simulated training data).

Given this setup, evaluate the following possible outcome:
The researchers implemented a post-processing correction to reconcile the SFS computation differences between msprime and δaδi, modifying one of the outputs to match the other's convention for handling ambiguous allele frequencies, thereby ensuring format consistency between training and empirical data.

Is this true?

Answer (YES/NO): YES